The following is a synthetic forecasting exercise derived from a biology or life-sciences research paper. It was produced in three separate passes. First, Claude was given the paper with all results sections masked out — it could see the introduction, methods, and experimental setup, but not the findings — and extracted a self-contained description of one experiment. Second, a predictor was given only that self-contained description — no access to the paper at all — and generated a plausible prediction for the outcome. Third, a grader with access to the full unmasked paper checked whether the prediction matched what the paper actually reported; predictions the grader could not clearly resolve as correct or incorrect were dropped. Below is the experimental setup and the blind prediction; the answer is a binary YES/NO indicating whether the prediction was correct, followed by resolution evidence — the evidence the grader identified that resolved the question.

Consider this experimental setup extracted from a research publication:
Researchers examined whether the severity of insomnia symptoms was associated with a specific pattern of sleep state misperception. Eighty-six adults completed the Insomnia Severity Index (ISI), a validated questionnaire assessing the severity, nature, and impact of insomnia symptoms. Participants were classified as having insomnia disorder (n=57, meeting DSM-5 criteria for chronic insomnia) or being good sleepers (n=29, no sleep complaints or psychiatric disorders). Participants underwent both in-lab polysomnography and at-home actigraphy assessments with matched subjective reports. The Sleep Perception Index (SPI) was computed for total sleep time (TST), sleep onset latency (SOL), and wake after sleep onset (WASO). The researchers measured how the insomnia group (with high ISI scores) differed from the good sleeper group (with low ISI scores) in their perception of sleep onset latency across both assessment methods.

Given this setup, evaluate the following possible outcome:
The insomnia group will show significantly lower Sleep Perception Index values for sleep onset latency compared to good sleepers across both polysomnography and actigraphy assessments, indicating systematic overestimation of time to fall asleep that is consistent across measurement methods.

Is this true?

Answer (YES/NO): NO